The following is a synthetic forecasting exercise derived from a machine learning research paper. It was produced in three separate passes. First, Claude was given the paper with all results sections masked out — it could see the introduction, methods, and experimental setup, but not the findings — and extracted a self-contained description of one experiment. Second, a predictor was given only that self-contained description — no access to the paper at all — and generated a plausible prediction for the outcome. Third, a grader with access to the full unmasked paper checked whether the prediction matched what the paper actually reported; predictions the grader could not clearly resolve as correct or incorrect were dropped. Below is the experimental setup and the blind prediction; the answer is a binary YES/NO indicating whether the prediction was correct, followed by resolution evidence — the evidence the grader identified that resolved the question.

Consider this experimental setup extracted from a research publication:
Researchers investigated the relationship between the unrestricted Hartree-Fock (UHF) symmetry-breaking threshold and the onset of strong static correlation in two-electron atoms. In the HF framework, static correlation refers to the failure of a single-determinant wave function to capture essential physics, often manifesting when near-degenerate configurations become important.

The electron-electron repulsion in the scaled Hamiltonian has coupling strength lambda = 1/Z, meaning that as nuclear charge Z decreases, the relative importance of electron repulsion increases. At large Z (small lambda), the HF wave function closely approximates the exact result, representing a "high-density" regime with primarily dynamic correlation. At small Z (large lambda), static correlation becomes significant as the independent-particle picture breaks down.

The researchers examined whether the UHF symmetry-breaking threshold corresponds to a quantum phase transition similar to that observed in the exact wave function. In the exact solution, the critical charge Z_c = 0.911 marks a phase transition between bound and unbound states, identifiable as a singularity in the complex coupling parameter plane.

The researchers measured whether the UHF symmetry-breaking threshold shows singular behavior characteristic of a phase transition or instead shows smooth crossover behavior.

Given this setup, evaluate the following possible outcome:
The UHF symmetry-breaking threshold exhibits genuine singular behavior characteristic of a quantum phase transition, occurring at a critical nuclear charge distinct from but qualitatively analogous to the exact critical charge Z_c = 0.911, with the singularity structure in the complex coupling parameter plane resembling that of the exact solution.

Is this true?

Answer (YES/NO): NO